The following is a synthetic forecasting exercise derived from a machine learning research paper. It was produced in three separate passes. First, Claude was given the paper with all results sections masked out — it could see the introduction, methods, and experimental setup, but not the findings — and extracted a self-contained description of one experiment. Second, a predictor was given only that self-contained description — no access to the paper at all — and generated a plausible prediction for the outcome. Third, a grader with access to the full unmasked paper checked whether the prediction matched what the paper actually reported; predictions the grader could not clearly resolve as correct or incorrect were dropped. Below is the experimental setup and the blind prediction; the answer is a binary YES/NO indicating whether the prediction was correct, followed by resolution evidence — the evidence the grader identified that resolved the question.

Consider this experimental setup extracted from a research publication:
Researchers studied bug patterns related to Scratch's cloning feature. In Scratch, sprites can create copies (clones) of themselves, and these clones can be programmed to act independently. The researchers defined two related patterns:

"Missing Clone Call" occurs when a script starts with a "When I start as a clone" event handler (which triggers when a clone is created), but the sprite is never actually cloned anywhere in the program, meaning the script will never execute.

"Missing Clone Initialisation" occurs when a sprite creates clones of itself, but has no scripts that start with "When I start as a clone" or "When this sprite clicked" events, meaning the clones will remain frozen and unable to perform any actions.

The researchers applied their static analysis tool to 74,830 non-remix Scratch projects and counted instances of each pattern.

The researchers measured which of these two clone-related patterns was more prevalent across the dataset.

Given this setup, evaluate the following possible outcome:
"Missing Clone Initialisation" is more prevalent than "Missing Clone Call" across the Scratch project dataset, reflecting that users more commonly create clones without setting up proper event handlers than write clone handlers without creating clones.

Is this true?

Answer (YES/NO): YES